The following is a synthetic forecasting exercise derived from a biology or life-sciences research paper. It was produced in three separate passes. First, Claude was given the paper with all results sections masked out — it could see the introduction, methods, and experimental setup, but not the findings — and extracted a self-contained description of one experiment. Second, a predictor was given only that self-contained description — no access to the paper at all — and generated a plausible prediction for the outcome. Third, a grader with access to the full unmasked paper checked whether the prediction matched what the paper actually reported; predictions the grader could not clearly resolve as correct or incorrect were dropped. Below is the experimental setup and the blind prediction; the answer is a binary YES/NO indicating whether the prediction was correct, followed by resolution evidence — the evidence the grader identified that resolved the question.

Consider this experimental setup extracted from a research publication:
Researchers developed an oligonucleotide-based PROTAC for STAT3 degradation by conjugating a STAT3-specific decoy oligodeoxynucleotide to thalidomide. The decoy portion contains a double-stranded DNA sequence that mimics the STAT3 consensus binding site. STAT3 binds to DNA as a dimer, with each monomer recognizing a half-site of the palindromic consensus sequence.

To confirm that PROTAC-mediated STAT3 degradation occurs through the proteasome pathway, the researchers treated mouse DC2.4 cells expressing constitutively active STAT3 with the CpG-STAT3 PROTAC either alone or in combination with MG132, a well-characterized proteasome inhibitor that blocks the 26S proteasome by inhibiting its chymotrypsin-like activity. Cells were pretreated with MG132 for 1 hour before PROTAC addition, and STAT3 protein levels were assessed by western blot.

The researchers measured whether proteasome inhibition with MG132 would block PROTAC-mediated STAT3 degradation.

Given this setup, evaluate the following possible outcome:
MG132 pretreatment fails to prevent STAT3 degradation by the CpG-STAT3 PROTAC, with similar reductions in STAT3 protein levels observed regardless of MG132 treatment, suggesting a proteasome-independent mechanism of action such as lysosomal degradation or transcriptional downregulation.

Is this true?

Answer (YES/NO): NO